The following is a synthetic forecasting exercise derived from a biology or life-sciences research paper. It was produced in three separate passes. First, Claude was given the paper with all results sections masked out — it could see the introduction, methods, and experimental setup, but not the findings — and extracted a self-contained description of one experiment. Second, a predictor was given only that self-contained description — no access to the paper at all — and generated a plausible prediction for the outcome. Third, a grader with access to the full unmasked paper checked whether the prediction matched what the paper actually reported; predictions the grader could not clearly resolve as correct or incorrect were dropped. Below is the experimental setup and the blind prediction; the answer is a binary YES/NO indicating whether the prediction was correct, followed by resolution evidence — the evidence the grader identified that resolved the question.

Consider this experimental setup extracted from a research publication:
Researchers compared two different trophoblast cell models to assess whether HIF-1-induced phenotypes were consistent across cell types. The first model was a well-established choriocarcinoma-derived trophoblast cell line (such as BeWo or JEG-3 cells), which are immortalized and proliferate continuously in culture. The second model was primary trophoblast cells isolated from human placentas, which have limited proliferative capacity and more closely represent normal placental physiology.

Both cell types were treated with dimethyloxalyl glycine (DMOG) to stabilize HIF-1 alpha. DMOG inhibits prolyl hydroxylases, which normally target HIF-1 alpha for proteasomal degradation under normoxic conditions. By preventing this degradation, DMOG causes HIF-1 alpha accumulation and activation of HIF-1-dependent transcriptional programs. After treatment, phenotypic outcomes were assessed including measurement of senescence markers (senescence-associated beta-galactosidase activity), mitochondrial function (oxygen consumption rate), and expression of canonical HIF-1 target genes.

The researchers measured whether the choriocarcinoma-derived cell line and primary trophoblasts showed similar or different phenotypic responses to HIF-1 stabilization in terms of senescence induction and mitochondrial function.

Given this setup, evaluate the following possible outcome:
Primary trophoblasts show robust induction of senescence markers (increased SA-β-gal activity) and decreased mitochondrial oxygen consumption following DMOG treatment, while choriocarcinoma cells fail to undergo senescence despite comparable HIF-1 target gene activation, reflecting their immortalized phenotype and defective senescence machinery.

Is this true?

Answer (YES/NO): NO